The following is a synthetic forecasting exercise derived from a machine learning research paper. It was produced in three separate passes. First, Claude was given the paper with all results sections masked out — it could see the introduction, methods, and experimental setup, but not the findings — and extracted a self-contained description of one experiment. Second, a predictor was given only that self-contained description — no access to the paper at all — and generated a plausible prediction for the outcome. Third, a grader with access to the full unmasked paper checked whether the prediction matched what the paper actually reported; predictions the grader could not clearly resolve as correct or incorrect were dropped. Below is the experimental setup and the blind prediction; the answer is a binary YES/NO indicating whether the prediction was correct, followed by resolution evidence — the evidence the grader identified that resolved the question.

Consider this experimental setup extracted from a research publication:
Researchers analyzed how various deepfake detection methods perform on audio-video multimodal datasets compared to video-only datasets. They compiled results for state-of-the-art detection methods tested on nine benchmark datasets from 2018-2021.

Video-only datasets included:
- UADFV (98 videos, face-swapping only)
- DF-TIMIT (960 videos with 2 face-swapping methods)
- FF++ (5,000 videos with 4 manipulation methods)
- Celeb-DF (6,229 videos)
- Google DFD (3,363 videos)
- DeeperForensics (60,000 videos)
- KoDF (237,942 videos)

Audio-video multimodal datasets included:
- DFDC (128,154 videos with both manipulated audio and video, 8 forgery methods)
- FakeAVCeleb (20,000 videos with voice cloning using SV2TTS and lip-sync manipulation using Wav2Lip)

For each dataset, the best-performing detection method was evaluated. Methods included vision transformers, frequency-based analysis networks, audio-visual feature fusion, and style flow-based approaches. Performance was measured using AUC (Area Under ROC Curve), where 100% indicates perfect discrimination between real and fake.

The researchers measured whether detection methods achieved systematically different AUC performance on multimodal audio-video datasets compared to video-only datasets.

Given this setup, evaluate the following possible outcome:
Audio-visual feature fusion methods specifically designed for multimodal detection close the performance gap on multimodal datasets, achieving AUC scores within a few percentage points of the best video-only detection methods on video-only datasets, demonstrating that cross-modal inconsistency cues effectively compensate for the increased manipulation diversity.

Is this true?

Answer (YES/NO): NO